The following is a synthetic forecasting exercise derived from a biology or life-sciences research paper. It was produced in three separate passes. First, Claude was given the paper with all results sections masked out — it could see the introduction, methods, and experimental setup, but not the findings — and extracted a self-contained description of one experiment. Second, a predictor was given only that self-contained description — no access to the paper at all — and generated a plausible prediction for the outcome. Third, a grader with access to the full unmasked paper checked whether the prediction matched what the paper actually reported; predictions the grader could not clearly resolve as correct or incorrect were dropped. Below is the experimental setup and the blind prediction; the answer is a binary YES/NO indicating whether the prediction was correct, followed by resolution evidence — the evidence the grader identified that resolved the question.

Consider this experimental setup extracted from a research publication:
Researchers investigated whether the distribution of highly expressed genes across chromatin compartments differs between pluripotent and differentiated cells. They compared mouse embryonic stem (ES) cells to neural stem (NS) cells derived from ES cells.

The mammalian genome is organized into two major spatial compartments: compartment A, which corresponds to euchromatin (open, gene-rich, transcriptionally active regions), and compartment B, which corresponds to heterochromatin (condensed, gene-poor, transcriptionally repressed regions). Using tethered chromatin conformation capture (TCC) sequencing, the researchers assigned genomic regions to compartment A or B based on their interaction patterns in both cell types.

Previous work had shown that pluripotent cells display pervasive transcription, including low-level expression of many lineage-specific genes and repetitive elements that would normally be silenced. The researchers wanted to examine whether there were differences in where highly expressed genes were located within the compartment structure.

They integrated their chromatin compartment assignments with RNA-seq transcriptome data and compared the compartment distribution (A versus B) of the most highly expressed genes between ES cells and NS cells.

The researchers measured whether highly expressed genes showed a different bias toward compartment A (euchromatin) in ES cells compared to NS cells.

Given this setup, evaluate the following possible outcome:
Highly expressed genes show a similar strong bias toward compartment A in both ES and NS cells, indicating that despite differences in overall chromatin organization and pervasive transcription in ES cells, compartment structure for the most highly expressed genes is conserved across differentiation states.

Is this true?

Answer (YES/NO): NO